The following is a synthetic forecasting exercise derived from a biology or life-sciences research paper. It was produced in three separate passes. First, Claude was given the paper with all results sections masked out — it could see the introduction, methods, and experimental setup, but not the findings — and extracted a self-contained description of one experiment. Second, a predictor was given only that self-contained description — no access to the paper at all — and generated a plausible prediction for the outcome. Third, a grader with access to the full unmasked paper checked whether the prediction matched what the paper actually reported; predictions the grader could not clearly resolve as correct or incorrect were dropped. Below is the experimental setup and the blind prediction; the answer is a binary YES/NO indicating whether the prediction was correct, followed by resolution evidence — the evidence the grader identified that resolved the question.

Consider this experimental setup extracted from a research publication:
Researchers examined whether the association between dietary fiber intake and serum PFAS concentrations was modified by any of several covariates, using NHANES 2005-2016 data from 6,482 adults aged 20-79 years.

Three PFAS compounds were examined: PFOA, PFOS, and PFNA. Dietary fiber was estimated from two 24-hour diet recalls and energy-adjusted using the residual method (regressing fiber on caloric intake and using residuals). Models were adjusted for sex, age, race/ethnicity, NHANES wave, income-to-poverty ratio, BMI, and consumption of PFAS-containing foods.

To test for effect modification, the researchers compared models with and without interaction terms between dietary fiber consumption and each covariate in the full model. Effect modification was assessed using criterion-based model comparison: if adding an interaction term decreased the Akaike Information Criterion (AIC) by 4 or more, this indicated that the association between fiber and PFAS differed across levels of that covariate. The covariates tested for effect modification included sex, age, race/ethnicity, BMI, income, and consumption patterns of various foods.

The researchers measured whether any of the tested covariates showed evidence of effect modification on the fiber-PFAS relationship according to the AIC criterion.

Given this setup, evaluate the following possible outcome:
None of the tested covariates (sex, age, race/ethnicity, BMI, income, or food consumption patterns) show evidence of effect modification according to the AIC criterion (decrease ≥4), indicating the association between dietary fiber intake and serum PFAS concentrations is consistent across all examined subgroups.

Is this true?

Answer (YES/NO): NO